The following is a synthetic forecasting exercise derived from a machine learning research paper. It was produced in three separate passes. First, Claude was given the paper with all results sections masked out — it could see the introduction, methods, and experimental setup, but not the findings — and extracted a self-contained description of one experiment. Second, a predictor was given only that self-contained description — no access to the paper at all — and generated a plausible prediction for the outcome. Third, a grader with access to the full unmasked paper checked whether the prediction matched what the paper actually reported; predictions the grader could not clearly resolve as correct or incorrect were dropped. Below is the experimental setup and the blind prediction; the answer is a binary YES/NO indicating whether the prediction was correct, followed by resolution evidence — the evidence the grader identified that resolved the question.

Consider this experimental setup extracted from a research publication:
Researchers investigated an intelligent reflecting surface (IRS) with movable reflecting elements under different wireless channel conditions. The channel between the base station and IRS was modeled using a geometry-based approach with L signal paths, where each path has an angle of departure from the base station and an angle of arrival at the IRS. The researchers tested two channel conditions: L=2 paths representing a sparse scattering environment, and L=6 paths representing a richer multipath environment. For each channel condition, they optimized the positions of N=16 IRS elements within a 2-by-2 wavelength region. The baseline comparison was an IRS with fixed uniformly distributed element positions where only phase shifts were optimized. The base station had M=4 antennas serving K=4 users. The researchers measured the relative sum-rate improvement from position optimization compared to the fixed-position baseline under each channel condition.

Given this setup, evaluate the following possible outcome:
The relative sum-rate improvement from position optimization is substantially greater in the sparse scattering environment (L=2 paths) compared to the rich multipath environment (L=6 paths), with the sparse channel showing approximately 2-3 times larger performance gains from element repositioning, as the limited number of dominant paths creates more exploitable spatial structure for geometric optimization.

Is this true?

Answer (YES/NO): NO